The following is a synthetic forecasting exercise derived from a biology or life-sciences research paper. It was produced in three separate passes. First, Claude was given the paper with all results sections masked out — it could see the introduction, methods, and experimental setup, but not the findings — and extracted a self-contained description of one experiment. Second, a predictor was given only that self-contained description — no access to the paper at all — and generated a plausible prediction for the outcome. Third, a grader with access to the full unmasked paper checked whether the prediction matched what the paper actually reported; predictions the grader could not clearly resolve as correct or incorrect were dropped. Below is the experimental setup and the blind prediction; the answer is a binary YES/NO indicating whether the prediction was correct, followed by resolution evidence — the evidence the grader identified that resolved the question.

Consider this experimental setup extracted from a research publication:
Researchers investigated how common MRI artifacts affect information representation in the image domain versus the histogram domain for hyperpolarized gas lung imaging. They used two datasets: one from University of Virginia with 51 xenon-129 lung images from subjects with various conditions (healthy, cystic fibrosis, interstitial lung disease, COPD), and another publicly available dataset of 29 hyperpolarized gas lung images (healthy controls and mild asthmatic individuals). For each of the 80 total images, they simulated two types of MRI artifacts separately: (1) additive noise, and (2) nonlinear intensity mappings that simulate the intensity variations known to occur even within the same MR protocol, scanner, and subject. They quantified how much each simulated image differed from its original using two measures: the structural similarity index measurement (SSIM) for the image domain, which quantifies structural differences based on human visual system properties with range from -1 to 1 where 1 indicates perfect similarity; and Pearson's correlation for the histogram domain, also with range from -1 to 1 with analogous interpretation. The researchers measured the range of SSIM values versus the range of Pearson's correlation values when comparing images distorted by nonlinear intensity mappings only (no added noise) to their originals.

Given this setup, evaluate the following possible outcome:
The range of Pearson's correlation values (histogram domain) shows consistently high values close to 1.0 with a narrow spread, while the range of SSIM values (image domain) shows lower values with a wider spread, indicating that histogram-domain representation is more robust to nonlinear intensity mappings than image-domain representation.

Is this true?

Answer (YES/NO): NO